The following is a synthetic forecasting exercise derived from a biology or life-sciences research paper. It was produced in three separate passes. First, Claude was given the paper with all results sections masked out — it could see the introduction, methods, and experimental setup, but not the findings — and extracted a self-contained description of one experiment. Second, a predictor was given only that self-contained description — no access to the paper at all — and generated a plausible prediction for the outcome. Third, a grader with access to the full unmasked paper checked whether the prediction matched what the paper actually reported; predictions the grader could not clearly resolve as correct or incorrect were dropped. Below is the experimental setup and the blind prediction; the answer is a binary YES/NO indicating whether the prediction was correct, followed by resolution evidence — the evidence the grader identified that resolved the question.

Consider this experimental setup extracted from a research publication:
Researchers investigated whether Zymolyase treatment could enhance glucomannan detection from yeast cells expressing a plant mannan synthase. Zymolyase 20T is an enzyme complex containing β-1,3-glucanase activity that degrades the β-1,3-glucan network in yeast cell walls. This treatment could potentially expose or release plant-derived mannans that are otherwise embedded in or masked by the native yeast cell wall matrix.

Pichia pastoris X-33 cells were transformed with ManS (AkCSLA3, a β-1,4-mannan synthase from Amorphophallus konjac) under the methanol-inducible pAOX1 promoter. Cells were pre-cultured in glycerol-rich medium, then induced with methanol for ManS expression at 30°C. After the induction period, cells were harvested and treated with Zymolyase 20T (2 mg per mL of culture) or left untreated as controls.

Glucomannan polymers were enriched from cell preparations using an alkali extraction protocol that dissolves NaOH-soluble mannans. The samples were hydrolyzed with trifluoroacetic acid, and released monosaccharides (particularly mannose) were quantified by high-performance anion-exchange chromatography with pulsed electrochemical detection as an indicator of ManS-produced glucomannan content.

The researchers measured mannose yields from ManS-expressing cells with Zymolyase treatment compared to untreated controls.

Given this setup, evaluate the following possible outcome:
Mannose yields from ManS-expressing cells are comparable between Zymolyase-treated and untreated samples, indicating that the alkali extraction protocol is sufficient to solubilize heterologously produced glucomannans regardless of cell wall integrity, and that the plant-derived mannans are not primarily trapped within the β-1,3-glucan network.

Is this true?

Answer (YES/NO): NO